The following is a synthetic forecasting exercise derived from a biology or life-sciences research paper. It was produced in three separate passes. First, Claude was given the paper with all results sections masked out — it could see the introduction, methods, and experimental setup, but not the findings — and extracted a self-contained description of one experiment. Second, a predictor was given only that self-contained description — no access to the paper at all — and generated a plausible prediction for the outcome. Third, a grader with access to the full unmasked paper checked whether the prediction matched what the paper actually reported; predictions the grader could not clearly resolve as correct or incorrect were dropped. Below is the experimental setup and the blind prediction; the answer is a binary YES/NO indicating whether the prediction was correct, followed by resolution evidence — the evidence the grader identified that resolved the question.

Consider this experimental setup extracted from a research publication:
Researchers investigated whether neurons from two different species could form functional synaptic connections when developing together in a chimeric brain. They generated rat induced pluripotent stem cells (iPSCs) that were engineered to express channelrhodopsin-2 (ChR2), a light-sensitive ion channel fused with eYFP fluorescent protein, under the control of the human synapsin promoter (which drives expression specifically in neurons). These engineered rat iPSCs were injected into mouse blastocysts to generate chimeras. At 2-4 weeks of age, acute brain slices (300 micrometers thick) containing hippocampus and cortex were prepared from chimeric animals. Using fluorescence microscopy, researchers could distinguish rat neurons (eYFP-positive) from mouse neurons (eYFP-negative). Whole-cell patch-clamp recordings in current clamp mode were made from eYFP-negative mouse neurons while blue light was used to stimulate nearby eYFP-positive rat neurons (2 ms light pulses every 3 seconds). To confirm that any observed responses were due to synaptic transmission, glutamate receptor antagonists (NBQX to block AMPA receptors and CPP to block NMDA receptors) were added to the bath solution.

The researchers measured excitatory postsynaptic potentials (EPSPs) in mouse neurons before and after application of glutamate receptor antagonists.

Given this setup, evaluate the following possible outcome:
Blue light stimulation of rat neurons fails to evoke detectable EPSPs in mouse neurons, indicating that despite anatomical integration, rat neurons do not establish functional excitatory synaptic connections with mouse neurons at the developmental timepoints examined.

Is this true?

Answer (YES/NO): NO